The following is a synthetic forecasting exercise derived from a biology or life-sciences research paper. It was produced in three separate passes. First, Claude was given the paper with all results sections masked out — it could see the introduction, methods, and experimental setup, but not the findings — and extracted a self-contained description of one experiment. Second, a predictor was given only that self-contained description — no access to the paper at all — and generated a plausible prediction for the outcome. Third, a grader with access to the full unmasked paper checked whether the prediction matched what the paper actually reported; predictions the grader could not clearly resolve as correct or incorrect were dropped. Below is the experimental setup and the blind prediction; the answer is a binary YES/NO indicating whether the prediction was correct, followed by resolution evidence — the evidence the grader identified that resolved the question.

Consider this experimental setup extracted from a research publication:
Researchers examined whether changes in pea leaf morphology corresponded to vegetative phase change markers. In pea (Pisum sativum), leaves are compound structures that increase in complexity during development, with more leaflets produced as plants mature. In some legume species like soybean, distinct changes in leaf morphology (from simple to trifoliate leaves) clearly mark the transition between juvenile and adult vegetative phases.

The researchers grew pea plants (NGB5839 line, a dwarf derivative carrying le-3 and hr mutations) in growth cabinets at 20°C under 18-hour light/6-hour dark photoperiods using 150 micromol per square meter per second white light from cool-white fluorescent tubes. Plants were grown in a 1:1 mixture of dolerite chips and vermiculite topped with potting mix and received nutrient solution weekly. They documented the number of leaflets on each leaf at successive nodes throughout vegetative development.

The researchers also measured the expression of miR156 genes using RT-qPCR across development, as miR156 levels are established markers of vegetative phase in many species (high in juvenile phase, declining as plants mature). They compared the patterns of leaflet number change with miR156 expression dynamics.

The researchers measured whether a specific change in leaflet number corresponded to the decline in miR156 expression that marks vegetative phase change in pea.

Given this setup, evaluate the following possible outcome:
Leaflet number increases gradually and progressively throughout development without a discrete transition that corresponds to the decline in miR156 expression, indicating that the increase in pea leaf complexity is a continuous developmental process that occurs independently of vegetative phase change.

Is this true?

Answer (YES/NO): YES